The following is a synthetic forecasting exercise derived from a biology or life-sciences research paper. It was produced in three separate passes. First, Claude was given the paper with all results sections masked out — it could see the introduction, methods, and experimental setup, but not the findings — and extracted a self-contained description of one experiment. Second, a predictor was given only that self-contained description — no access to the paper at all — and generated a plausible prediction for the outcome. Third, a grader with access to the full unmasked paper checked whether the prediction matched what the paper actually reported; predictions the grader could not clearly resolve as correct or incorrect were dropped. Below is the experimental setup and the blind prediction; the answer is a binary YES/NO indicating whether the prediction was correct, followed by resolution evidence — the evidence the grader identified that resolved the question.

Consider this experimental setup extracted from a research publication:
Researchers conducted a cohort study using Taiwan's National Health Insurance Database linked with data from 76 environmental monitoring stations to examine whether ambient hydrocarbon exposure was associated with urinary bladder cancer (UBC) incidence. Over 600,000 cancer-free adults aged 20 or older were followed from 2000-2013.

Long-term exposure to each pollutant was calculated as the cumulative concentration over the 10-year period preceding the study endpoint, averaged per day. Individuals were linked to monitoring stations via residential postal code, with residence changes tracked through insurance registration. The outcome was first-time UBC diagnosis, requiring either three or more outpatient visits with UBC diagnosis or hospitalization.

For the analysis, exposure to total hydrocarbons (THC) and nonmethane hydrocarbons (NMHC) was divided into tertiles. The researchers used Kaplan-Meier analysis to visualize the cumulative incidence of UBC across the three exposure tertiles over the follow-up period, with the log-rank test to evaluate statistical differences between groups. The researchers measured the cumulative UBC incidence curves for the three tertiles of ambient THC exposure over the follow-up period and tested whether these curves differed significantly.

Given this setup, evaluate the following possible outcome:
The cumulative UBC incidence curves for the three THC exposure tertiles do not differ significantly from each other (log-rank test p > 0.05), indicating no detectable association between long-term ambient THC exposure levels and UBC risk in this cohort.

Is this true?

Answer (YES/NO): NO